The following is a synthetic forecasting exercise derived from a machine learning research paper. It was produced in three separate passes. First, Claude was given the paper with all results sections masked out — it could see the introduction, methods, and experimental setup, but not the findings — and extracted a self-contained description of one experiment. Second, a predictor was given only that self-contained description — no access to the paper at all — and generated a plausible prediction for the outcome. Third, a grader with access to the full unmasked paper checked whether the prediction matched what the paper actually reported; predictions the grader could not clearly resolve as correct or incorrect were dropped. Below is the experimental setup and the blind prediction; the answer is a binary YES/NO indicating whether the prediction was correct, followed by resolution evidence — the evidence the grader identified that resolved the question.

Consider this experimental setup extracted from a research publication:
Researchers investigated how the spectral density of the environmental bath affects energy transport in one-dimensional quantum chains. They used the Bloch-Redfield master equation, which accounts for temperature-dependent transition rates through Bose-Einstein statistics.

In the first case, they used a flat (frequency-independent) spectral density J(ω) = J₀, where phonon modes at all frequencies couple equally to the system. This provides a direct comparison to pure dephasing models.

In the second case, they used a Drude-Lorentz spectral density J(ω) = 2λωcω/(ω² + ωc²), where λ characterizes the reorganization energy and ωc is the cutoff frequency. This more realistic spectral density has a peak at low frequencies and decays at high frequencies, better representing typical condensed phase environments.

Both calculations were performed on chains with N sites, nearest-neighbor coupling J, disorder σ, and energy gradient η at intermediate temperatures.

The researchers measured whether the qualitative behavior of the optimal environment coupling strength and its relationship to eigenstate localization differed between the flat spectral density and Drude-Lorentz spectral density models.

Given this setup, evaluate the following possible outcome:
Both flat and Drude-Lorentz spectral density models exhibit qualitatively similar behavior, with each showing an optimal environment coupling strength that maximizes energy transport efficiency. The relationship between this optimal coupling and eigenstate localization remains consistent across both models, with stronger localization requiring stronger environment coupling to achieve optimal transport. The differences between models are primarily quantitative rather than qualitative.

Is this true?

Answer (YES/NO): YES